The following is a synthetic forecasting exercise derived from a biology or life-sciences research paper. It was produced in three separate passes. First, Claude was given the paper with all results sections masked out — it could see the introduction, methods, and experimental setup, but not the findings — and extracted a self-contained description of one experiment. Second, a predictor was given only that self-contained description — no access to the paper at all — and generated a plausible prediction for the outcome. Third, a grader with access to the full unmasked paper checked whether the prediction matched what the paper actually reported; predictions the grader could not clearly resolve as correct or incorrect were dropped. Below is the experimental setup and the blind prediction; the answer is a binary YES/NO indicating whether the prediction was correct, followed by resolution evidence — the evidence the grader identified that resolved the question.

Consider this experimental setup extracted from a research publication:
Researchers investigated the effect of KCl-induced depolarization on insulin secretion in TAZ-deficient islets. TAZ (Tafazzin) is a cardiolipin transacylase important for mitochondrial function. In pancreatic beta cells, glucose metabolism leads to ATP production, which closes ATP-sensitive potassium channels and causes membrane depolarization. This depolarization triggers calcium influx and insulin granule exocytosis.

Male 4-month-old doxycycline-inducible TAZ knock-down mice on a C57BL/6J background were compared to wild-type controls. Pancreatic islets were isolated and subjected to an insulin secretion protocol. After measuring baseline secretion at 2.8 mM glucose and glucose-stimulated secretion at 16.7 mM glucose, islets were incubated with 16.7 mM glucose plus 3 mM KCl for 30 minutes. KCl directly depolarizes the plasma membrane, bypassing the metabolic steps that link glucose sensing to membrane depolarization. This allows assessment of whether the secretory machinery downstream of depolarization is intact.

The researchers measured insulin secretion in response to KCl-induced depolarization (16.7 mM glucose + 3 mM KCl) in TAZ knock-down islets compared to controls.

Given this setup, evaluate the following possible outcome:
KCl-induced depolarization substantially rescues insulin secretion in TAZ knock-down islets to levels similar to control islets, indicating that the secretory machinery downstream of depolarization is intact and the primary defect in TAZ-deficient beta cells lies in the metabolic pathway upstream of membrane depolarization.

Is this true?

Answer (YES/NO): YES